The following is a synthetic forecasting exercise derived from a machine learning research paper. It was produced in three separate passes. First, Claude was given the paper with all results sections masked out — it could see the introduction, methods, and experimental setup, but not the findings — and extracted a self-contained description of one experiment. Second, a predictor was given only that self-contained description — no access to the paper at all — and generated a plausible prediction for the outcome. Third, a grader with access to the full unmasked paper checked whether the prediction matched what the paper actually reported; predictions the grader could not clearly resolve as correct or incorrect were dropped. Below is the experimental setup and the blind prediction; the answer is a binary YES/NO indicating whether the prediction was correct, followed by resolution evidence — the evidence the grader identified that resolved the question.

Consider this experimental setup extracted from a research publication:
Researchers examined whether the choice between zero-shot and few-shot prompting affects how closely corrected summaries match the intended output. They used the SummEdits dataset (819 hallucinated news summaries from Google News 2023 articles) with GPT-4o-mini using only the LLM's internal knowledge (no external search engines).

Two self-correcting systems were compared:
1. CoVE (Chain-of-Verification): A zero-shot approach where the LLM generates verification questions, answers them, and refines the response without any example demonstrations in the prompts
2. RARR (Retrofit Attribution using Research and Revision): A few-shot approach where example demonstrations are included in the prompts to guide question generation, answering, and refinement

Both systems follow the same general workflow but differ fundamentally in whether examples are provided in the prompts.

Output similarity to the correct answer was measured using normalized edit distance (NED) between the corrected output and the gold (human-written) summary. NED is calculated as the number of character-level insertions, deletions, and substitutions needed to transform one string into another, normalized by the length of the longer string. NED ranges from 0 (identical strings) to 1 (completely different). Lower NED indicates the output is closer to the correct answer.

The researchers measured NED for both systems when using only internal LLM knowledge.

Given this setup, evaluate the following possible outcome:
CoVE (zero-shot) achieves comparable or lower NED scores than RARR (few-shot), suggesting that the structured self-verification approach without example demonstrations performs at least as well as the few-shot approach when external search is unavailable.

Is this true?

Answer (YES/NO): NO